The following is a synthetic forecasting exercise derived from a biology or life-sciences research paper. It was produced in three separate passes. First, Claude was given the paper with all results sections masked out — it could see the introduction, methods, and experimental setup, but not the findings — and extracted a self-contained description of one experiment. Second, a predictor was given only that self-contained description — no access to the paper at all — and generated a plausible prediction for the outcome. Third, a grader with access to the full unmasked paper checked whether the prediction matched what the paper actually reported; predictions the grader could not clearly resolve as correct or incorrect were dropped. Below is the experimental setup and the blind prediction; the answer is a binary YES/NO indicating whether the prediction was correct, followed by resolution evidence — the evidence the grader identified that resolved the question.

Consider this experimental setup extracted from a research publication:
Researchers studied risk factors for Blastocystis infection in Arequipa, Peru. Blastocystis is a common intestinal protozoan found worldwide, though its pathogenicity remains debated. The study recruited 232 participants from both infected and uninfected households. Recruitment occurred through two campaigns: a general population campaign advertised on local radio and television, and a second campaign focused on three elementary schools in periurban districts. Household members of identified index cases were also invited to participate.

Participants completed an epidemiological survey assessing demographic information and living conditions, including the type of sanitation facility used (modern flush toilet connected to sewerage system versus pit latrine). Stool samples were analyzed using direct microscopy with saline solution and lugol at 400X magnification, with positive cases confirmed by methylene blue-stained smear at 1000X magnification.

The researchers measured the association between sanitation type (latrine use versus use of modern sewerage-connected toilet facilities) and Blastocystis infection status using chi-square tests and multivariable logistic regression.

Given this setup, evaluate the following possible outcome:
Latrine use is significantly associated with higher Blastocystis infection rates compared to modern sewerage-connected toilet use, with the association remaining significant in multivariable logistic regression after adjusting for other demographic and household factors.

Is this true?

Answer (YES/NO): NO